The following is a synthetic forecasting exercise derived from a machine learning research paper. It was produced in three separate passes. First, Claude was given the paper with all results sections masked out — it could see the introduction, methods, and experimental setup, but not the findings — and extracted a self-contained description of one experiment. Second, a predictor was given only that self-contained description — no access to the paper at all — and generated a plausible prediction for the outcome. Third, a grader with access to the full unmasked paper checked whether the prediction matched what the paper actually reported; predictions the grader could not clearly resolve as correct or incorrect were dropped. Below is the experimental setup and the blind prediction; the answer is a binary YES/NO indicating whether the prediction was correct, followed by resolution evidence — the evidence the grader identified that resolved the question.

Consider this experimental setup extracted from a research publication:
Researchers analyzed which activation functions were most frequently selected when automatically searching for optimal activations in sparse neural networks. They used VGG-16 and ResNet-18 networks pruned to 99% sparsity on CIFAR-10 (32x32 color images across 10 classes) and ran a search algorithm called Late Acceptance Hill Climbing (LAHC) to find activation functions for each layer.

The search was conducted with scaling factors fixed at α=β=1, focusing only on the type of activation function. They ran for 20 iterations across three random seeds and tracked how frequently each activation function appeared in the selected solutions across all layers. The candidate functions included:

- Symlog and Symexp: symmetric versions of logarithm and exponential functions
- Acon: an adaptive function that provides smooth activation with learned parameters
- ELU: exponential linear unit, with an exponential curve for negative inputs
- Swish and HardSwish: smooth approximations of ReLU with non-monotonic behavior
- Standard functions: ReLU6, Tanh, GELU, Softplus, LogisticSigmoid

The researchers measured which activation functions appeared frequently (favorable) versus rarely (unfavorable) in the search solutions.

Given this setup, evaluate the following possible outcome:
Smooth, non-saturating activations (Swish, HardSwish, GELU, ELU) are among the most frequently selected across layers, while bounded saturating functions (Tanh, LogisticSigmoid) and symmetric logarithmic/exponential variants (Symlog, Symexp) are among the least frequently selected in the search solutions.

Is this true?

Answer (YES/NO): NO